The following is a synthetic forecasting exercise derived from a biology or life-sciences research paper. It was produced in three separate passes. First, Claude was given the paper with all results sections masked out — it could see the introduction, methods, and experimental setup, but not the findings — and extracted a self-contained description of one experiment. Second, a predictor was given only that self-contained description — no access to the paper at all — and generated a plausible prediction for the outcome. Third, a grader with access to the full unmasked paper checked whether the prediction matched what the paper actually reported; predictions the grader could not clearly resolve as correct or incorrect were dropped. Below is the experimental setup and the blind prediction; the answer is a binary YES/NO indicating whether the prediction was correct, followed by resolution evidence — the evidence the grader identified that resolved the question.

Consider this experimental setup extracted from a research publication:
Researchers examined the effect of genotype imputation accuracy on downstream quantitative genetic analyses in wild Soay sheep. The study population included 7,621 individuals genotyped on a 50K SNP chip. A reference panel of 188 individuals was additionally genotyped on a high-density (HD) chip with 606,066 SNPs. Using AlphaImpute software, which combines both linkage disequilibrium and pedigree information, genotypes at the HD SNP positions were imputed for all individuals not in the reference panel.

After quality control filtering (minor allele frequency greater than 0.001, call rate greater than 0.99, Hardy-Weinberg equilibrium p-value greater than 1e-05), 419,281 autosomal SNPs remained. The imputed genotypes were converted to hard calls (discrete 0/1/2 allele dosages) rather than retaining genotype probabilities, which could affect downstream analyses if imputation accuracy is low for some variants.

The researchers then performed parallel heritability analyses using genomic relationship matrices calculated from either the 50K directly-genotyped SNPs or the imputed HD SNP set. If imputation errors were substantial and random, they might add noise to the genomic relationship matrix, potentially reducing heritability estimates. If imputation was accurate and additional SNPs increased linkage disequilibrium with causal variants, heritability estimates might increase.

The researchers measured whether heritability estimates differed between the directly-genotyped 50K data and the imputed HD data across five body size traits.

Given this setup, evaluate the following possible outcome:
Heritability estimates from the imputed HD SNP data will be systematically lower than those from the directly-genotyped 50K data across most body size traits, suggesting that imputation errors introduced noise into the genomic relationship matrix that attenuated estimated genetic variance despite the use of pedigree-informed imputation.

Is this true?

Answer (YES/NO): NO